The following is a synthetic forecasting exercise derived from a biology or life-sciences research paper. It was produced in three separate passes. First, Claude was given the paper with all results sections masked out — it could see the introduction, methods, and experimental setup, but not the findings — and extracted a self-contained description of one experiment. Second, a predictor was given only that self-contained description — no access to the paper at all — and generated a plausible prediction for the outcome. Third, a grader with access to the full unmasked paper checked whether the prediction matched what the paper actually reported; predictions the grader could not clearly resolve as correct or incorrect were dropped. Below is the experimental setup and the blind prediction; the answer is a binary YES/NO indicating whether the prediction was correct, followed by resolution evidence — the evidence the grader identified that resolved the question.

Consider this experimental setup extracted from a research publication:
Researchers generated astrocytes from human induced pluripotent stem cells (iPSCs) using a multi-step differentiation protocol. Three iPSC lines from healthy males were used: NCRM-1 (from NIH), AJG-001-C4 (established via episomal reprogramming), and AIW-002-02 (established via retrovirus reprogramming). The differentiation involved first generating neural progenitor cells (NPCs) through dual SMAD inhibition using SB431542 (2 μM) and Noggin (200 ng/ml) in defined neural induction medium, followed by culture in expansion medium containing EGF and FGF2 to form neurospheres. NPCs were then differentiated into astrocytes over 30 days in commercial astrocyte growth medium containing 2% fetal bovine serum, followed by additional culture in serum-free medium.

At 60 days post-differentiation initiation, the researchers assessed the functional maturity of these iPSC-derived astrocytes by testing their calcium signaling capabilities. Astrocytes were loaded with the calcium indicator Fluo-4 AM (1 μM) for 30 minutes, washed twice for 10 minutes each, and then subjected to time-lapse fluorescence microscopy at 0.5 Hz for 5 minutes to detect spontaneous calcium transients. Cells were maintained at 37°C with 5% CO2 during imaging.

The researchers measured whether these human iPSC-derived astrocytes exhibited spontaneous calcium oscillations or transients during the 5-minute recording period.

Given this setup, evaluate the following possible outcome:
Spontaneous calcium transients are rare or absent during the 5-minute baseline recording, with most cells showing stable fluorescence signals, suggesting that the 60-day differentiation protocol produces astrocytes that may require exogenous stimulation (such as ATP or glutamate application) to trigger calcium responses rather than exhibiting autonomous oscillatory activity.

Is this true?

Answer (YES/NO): NO